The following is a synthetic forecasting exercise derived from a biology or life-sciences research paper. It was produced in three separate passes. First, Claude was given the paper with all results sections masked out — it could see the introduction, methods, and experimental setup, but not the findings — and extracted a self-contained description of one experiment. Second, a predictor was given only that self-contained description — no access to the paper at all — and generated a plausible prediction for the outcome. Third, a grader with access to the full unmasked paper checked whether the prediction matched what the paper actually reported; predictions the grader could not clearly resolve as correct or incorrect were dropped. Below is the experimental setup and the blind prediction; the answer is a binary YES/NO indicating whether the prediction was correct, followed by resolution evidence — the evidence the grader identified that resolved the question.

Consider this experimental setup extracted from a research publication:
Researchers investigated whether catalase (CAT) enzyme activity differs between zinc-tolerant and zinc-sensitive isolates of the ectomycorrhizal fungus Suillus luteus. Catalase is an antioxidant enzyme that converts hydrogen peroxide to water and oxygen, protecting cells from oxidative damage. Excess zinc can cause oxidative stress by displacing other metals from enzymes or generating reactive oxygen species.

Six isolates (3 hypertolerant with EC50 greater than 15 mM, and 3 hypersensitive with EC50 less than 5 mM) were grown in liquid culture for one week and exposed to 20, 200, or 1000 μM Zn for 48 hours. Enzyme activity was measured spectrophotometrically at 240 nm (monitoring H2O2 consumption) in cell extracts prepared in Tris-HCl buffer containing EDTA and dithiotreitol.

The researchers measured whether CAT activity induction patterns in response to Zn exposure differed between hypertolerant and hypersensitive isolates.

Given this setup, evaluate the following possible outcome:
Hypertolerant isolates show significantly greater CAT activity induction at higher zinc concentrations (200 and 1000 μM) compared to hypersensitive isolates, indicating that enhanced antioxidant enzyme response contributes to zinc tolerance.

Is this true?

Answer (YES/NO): NO